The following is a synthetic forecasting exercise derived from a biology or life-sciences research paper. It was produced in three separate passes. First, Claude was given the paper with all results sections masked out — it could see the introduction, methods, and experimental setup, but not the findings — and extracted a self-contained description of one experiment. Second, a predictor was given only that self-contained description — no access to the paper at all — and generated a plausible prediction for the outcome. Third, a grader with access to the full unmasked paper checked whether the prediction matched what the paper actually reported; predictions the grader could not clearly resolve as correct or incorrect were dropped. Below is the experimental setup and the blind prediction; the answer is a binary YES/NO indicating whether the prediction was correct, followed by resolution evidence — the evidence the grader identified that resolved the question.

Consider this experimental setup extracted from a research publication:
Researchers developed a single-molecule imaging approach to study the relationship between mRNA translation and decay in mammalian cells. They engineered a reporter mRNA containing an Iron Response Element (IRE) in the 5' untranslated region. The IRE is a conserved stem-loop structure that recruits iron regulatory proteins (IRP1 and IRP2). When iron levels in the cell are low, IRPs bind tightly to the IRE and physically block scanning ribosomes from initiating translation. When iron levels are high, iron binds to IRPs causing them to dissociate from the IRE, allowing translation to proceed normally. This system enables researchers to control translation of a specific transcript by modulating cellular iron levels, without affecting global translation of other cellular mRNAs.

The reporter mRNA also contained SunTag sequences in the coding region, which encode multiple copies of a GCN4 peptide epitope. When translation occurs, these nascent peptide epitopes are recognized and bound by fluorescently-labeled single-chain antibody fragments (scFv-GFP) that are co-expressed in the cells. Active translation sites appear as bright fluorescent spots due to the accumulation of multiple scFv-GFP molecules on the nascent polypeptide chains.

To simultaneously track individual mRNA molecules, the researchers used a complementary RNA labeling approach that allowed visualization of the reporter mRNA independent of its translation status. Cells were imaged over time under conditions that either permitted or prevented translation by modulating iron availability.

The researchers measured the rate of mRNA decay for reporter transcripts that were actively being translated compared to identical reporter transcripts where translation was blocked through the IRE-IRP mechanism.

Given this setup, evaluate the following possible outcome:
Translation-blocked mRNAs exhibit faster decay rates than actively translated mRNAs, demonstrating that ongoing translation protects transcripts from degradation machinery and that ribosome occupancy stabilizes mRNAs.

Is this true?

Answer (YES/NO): NO